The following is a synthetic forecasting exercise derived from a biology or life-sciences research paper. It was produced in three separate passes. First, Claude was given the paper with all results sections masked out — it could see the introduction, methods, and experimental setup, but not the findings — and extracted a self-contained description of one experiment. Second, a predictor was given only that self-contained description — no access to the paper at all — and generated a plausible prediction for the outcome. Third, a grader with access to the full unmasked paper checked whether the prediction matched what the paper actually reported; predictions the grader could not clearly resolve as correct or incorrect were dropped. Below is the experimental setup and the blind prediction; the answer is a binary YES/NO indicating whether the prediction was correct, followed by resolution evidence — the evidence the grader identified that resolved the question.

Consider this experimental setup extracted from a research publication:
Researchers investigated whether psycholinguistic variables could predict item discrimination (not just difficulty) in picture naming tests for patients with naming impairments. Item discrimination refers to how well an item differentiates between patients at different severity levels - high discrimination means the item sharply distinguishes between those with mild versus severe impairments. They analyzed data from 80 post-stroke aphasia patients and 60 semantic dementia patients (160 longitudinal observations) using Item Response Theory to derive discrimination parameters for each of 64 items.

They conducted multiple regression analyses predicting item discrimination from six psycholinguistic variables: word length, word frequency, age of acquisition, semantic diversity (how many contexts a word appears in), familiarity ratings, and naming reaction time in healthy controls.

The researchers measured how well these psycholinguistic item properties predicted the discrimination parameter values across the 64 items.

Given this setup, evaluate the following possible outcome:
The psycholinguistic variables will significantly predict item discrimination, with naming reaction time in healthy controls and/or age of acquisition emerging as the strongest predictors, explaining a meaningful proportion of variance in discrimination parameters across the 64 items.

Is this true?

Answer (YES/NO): NO